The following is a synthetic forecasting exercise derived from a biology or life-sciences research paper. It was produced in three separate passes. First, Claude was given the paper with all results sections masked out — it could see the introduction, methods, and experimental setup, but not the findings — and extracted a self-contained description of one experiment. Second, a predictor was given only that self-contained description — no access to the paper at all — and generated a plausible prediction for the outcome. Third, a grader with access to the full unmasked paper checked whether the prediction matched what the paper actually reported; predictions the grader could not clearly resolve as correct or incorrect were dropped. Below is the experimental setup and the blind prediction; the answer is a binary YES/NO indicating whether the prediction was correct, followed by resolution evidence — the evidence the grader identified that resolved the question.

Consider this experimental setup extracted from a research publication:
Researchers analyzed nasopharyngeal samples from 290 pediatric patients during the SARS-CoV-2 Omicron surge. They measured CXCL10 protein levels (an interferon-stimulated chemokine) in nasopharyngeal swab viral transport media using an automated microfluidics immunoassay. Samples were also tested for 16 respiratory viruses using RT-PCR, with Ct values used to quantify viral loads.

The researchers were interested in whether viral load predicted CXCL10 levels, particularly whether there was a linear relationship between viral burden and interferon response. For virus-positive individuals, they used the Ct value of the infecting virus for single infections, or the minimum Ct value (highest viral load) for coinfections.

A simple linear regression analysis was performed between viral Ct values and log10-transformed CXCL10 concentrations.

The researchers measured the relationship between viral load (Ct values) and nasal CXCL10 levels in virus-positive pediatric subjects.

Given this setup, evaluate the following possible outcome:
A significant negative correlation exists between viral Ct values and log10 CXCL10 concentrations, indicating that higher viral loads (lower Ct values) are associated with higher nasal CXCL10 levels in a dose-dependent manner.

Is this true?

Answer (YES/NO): YES